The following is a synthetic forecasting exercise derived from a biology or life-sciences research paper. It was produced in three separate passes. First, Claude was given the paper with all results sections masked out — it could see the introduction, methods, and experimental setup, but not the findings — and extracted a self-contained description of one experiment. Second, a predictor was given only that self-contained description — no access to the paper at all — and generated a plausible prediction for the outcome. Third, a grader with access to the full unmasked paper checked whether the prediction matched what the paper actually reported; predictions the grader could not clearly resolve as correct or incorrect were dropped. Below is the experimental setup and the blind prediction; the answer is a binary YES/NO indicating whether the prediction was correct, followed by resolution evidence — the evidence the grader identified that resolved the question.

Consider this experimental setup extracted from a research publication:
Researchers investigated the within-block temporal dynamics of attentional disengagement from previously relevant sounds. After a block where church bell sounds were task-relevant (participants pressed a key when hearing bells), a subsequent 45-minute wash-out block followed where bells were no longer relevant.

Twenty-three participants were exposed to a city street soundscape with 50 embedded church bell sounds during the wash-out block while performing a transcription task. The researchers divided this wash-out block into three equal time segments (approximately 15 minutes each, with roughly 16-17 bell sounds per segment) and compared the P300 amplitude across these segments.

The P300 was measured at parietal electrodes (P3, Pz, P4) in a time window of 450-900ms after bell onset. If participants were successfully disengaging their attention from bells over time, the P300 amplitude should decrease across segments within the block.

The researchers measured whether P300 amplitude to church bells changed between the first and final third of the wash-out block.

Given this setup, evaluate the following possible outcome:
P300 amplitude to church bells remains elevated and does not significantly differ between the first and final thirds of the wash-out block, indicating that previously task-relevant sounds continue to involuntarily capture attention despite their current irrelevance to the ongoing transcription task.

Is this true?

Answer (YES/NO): NO